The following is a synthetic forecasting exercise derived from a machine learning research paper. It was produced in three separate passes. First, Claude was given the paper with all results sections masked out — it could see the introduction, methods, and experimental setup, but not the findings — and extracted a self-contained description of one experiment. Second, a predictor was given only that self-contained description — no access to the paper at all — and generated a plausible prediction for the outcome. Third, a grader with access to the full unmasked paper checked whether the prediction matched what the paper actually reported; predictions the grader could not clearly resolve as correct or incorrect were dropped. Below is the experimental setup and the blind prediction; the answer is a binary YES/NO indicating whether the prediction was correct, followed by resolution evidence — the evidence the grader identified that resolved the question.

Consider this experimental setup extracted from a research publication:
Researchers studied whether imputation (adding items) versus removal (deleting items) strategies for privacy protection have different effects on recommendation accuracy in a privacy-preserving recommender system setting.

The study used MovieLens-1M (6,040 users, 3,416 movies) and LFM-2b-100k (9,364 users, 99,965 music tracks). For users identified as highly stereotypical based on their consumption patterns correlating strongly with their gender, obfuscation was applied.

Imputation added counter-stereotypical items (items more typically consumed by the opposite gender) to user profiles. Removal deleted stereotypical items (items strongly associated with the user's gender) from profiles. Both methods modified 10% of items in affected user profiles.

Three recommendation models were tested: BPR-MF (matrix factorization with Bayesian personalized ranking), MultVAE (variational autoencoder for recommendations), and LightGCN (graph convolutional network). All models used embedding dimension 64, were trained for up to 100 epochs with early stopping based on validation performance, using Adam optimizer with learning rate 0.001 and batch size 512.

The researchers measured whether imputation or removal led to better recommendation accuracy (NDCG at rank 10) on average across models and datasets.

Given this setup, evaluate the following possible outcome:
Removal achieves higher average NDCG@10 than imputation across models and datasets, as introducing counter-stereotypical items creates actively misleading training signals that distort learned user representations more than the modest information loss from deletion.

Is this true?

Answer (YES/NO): YES